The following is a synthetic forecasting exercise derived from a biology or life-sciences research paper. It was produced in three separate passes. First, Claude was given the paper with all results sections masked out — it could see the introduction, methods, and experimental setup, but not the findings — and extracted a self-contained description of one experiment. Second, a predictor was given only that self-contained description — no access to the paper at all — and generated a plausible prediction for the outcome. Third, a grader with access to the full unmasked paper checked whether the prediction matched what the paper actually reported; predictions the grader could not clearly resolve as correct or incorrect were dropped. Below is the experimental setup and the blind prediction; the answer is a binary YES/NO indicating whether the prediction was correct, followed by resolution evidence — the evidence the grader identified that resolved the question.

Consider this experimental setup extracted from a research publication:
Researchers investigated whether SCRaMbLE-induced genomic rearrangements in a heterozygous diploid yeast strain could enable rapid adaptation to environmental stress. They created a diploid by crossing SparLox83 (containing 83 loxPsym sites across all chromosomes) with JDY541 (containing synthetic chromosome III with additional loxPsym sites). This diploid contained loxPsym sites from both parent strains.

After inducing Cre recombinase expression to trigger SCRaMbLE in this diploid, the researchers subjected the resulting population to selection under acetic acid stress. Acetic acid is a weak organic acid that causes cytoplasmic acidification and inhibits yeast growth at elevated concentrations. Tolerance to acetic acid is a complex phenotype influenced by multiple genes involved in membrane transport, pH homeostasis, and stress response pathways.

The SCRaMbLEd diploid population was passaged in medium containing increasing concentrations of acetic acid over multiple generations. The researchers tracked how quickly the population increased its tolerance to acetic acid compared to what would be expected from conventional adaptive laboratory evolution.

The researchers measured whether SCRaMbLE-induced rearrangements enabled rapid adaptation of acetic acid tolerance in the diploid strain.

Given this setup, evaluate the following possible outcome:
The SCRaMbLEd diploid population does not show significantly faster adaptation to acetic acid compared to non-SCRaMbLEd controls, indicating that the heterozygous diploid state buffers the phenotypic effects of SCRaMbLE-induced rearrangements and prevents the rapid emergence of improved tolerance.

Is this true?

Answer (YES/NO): NO